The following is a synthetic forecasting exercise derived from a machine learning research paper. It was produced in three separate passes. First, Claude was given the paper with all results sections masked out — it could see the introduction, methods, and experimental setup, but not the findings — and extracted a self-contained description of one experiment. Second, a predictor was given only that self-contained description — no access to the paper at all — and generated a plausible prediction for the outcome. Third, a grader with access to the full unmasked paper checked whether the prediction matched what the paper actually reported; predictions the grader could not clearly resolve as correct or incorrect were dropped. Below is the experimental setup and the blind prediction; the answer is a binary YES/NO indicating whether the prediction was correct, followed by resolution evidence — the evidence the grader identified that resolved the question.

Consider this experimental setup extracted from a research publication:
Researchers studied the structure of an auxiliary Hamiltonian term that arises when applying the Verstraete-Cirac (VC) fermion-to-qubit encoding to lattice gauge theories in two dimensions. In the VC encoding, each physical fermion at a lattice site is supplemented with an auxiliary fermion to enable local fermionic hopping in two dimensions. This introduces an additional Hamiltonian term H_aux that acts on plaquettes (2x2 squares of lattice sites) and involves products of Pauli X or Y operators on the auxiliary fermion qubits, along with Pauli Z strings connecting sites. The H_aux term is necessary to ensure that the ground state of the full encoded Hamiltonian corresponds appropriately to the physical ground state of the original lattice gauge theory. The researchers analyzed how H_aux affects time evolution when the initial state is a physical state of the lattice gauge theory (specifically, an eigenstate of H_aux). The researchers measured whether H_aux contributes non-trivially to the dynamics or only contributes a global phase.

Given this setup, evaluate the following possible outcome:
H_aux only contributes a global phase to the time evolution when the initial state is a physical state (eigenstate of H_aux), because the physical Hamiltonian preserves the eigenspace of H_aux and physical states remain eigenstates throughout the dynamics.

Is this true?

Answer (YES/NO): YES